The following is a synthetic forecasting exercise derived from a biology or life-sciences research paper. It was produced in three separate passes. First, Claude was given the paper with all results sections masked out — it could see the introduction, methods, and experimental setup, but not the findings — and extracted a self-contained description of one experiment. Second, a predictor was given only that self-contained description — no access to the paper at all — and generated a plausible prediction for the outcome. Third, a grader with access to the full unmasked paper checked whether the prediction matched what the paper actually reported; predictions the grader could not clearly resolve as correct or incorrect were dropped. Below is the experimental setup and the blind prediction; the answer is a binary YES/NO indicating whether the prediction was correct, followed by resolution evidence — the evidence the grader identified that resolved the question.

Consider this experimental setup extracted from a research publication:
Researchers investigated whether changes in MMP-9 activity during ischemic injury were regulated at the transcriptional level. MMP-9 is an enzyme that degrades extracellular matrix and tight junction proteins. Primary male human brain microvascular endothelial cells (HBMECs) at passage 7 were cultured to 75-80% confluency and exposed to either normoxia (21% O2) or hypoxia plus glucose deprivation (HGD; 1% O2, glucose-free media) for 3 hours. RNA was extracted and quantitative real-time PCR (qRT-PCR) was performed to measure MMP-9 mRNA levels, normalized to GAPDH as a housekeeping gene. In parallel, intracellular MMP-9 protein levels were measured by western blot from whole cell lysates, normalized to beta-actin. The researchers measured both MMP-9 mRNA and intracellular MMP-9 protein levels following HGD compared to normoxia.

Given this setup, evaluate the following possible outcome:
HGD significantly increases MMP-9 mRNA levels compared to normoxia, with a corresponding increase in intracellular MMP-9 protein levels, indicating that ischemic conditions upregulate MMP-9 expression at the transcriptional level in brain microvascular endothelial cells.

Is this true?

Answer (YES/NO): NO